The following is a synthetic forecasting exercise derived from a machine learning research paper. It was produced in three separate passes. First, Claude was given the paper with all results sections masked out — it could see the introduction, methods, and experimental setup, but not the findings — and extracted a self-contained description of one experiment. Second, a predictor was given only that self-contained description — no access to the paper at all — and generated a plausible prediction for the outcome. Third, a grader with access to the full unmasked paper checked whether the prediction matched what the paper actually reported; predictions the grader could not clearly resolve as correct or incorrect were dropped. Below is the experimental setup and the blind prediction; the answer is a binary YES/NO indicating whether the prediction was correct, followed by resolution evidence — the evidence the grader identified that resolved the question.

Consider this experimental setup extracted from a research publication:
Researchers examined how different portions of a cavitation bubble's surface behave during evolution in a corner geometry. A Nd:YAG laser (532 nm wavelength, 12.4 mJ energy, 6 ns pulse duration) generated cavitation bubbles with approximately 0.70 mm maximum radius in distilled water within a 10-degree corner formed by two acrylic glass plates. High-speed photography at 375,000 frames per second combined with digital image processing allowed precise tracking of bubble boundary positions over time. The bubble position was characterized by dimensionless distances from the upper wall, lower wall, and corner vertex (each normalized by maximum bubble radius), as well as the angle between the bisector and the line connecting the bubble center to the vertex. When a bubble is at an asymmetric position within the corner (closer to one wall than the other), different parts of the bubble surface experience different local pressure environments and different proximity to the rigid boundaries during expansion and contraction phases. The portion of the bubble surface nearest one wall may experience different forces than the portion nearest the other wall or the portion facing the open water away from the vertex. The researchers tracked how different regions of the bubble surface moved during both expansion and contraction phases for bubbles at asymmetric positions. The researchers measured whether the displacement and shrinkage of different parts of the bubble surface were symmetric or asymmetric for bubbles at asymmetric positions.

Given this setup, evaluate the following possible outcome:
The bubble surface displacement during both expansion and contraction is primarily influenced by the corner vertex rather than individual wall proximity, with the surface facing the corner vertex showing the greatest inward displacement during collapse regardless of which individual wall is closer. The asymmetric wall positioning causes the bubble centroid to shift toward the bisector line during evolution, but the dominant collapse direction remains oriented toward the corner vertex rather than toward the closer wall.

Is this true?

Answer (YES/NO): NO